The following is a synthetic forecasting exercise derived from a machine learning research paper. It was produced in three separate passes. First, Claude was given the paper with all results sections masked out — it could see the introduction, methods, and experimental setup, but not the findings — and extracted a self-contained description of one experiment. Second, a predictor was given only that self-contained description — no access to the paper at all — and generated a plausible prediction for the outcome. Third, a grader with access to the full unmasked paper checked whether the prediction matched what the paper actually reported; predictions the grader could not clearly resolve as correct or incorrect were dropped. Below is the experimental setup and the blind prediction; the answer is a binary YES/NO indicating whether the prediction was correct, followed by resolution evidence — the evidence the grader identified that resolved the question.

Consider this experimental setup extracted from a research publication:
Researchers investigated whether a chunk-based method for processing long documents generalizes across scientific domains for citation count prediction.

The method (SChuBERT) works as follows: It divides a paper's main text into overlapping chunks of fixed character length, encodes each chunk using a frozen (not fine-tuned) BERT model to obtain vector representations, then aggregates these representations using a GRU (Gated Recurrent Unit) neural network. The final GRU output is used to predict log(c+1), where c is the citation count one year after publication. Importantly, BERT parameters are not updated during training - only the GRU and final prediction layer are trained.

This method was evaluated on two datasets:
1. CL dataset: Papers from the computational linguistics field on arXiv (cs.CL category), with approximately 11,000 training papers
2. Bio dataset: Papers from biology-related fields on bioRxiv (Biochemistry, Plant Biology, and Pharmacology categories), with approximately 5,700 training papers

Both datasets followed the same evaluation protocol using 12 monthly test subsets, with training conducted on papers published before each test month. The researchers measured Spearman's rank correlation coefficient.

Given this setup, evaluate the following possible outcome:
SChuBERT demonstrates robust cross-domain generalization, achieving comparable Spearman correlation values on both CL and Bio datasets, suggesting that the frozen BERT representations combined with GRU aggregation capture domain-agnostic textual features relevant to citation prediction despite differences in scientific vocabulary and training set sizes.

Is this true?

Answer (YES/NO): NO